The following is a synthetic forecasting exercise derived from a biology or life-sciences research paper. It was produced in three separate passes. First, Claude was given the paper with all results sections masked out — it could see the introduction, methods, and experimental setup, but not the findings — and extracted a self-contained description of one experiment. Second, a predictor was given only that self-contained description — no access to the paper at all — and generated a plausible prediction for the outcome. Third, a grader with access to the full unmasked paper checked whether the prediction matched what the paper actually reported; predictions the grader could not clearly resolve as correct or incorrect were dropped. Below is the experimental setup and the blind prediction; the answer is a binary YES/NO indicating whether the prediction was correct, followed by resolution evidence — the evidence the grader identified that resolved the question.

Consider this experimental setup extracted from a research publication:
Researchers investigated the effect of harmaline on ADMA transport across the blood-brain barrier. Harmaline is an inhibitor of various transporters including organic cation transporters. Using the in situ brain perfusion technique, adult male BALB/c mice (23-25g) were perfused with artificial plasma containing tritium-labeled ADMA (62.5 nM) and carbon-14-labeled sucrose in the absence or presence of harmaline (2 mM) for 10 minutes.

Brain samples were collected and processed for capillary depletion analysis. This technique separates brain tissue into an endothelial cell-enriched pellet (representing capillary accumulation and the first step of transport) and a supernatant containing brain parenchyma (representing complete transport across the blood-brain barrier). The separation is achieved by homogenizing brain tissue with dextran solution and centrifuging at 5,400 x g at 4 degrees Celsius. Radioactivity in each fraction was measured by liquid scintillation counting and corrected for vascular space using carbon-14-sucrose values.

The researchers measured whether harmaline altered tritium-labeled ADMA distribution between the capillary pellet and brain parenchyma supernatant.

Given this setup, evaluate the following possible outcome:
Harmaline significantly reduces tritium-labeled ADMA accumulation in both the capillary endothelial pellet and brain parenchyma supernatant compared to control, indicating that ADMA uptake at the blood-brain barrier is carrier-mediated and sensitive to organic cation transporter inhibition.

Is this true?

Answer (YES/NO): NO